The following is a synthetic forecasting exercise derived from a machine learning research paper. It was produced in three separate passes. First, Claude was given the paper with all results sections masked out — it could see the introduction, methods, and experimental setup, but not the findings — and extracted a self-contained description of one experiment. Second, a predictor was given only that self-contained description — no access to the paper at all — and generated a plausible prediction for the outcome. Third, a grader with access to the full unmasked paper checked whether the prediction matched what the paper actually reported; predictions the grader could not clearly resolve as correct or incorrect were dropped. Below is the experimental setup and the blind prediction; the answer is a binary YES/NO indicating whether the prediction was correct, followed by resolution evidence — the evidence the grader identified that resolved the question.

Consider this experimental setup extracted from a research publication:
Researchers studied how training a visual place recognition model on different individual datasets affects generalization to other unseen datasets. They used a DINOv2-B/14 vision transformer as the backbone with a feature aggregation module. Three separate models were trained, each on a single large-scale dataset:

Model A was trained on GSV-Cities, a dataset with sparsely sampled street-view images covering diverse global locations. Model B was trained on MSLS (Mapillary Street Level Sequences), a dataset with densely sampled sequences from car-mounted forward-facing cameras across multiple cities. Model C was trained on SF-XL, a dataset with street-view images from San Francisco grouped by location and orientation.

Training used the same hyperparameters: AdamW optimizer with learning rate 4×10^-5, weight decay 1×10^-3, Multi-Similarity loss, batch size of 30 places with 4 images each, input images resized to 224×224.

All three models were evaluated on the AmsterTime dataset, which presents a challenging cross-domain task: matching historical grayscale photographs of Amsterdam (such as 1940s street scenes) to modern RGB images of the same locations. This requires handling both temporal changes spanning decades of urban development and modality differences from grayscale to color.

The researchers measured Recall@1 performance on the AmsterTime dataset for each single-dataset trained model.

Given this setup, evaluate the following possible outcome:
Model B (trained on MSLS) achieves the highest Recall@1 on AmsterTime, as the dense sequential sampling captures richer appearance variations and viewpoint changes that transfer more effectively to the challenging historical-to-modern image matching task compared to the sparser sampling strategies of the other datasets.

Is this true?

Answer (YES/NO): NO